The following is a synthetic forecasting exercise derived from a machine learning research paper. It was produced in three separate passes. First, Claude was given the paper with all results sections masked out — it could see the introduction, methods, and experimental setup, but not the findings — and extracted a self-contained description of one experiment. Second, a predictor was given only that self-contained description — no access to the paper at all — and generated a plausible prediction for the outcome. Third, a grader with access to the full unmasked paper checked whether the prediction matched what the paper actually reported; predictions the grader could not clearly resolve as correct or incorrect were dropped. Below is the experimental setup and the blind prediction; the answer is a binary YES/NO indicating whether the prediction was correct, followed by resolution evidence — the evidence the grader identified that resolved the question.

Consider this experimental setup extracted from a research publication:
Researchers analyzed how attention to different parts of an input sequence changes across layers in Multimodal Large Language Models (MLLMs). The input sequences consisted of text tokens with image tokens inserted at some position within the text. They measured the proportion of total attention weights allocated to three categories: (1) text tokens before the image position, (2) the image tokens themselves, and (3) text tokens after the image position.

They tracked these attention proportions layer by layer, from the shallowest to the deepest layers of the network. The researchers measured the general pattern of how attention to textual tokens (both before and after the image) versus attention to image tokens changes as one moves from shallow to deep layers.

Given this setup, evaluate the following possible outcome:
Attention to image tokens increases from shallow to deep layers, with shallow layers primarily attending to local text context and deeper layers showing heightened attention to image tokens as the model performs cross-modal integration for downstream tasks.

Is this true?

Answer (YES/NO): NO